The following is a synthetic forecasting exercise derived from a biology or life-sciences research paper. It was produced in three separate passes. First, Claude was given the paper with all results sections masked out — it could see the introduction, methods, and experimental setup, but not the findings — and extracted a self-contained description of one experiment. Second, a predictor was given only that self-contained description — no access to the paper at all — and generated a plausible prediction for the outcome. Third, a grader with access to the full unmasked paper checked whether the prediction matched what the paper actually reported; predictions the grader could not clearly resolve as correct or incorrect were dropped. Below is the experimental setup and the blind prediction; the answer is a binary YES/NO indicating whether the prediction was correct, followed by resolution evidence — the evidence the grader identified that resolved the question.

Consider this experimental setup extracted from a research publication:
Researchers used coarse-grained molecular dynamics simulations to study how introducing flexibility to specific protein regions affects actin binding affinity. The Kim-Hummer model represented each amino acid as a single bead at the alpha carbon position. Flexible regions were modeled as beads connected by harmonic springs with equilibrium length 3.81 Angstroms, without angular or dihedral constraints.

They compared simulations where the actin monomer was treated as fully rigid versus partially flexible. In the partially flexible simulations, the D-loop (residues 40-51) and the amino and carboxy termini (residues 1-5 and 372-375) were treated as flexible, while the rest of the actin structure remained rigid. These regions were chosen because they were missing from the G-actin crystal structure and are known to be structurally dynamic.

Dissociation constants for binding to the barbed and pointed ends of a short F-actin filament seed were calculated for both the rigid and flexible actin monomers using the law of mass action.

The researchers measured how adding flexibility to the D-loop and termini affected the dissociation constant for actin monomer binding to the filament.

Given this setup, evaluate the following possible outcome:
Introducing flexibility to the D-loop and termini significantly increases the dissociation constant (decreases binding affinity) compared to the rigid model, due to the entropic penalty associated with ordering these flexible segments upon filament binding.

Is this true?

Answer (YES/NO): NO